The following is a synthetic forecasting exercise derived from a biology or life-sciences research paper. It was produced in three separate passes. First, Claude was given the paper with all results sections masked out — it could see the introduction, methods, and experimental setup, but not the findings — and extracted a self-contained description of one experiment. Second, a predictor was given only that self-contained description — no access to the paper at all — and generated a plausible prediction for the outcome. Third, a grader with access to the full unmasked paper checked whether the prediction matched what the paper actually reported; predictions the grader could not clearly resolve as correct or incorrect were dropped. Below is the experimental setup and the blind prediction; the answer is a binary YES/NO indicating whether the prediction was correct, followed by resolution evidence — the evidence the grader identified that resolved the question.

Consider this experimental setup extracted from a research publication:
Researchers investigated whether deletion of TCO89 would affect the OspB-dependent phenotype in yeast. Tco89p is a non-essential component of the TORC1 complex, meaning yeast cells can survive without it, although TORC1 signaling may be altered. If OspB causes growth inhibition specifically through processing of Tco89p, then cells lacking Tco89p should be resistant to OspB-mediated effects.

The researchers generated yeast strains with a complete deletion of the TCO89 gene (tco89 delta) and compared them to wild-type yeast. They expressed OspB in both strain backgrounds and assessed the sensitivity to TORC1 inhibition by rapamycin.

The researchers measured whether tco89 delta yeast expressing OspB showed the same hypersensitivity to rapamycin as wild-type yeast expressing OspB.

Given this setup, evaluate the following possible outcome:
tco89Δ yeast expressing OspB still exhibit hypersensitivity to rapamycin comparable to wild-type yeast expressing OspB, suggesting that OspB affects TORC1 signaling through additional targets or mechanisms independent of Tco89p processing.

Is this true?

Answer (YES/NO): NO